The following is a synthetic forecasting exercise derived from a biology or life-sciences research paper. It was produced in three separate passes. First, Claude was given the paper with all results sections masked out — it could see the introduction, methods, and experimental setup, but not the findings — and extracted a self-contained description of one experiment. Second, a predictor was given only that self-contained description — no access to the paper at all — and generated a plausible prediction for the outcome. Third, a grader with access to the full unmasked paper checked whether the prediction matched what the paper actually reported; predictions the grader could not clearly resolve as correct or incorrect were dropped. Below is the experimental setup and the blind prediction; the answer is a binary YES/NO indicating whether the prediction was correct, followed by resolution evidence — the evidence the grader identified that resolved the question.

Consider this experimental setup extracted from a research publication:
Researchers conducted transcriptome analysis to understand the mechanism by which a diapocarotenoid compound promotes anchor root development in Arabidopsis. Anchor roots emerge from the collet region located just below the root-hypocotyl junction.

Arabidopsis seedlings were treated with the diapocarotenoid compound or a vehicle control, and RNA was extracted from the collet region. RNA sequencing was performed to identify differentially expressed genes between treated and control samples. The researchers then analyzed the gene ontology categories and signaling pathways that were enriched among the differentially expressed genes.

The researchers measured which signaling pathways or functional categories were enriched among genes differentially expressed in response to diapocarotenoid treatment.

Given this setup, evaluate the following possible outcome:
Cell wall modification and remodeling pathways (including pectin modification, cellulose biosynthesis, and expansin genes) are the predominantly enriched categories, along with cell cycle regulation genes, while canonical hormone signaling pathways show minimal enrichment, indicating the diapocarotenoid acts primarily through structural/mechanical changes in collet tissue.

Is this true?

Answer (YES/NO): NO